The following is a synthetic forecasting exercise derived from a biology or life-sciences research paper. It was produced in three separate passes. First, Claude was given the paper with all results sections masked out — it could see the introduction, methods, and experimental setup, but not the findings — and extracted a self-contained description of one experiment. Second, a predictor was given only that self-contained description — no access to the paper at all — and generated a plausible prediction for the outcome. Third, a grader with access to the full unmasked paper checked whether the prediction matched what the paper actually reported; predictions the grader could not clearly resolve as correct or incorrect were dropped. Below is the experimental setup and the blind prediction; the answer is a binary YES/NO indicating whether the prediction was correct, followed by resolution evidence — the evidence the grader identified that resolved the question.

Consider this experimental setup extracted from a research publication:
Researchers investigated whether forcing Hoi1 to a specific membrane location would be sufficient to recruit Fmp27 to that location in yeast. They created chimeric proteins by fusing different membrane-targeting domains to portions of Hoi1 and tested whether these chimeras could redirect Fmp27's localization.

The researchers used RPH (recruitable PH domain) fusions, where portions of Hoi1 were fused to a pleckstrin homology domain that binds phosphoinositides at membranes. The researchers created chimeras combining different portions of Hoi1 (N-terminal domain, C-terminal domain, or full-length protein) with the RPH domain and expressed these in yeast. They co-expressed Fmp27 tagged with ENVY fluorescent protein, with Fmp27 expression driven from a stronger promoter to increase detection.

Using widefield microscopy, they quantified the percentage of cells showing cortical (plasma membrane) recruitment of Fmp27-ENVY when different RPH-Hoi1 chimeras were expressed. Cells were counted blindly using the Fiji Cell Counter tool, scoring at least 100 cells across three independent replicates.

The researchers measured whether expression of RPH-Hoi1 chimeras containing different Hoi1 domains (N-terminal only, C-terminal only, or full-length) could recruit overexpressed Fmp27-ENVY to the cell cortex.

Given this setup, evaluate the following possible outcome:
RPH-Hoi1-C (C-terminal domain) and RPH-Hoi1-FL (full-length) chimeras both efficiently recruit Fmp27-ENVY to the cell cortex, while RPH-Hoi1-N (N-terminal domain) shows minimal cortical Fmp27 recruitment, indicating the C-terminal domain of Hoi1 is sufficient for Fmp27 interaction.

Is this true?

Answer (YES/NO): YES